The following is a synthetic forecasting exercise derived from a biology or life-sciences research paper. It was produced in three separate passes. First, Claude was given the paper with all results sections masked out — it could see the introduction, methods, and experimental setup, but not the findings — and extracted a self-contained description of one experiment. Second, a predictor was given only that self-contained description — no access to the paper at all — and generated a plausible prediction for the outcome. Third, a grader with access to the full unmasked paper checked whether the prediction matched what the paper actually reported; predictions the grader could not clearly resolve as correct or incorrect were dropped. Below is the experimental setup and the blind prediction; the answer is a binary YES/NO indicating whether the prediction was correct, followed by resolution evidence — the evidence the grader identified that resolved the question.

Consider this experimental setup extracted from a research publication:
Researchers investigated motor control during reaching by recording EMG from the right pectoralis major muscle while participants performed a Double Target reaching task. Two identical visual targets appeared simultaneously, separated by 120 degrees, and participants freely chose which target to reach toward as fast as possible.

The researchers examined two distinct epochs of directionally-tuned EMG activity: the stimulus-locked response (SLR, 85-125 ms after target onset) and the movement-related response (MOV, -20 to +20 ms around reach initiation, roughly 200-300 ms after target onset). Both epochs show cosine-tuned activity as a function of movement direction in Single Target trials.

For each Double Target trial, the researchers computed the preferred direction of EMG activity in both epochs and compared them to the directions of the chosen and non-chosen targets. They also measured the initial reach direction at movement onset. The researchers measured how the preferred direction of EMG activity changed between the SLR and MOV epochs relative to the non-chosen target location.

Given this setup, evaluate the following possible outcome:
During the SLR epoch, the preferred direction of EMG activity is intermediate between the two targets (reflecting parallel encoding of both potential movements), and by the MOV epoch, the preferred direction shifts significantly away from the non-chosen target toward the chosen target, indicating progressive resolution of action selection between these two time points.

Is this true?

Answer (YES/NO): YES